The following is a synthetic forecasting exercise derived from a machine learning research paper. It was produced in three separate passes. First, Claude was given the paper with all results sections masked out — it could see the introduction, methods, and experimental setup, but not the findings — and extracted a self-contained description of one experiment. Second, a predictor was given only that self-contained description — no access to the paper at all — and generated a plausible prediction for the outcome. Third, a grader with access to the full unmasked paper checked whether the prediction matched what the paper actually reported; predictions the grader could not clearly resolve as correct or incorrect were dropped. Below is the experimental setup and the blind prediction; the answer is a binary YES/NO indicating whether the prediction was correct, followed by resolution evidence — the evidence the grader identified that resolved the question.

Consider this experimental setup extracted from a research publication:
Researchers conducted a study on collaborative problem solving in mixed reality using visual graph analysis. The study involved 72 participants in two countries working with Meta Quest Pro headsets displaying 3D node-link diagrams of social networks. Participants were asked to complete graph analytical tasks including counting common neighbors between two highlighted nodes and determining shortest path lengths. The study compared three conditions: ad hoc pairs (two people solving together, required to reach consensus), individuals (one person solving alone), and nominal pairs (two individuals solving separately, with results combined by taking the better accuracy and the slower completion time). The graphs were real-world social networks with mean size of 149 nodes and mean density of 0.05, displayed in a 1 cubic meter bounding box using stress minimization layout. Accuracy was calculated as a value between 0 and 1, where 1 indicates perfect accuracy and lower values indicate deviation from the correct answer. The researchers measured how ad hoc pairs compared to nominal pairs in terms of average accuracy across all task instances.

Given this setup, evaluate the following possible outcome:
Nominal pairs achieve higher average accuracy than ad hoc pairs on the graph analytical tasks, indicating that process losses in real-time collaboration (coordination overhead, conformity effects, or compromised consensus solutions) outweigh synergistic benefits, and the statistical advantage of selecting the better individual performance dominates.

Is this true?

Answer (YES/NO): NO